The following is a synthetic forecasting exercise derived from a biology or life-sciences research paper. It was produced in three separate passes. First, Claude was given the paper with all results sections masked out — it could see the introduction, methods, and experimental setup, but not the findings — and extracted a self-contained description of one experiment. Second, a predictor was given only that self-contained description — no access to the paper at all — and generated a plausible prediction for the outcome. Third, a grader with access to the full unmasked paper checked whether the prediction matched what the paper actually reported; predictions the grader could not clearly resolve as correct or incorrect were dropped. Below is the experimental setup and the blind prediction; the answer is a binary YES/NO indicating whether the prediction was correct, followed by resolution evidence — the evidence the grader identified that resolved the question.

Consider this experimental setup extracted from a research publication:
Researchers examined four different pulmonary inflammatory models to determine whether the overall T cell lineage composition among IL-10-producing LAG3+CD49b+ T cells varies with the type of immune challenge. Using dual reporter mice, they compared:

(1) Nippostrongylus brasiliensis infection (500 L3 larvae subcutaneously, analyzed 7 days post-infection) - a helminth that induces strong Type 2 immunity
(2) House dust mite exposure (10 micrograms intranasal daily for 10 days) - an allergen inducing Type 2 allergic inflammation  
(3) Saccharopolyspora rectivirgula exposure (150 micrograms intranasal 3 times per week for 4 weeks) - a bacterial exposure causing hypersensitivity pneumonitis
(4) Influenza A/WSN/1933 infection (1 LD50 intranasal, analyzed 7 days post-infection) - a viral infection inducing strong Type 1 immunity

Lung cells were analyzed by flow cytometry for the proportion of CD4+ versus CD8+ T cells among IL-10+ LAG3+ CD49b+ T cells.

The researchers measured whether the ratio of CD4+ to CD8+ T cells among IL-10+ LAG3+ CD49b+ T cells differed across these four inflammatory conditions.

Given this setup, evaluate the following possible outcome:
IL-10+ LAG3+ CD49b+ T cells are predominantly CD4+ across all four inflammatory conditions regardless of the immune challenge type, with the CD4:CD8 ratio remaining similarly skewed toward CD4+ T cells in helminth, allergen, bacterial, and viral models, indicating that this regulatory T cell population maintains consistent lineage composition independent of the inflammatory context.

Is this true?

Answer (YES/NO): NO